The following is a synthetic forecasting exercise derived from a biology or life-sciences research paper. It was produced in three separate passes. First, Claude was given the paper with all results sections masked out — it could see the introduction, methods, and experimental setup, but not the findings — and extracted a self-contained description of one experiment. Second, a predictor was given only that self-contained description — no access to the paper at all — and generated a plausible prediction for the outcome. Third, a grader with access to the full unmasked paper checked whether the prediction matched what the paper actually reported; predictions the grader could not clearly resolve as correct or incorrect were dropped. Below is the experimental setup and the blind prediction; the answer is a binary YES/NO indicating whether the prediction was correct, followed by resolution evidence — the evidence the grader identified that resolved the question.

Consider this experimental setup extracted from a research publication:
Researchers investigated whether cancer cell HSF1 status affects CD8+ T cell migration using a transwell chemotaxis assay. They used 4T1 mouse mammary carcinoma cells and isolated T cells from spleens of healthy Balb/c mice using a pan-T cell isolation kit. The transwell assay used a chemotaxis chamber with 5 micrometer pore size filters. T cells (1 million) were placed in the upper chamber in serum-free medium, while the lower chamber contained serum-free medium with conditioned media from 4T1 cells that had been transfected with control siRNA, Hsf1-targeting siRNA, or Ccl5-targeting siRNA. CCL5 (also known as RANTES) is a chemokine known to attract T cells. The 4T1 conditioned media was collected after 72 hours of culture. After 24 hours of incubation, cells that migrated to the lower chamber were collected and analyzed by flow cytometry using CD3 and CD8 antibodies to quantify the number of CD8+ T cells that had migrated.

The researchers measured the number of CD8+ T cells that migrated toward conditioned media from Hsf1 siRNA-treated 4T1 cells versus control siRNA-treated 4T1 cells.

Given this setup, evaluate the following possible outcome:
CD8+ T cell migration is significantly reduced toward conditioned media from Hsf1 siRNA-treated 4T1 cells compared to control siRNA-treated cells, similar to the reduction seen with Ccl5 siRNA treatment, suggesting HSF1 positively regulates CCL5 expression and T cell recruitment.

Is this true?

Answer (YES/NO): NO